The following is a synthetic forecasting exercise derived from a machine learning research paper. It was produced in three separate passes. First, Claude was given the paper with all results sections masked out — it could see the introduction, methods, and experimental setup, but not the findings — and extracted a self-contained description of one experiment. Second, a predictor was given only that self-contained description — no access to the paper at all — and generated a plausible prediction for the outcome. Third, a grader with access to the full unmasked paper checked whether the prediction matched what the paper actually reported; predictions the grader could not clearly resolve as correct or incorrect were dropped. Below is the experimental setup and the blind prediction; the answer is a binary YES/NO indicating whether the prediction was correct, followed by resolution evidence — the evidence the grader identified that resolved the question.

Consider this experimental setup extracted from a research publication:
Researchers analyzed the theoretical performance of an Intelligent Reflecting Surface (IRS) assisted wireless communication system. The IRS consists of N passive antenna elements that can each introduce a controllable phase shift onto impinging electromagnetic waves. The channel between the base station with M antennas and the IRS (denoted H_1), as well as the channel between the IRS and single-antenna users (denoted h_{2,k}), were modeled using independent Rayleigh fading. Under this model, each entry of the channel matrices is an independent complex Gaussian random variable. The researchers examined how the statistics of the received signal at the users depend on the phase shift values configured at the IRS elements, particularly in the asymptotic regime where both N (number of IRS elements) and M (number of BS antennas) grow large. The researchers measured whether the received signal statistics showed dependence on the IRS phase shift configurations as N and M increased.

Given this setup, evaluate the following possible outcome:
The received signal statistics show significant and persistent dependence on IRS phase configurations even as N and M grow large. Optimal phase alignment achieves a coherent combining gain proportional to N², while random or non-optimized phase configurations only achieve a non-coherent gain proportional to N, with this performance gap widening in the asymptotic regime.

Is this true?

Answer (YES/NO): NO